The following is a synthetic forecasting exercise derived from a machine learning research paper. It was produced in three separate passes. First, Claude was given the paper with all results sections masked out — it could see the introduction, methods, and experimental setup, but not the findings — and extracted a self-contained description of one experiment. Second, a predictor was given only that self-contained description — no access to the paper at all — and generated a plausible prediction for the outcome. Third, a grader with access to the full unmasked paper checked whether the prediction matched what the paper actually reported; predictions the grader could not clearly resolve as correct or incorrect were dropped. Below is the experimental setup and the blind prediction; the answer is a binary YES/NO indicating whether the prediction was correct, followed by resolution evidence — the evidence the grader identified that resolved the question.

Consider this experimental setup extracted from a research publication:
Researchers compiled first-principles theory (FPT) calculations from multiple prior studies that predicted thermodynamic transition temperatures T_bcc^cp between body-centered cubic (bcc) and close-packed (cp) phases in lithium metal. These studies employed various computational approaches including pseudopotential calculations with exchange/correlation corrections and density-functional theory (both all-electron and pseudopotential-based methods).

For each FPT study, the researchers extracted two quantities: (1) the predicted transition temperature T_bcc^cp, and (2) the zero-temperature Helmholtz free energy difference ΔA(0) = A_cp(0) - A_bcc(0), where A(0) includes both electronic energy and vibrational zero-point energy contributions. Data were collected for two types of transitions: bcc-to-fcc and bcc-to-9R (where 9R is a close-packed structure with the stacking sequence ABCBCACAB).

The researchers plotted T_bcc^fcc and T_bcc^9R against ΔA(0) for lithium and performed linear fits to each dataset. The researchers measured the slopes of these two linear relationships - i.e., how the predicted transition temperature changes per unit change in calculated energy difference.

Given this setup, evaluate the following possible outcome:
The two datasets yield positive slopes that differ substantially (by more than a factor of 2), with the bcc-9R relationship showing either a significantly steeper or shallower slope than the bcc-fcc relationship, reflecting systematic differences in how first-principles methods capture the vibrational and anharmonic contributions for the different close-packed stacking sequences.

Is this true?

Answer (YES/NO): NO